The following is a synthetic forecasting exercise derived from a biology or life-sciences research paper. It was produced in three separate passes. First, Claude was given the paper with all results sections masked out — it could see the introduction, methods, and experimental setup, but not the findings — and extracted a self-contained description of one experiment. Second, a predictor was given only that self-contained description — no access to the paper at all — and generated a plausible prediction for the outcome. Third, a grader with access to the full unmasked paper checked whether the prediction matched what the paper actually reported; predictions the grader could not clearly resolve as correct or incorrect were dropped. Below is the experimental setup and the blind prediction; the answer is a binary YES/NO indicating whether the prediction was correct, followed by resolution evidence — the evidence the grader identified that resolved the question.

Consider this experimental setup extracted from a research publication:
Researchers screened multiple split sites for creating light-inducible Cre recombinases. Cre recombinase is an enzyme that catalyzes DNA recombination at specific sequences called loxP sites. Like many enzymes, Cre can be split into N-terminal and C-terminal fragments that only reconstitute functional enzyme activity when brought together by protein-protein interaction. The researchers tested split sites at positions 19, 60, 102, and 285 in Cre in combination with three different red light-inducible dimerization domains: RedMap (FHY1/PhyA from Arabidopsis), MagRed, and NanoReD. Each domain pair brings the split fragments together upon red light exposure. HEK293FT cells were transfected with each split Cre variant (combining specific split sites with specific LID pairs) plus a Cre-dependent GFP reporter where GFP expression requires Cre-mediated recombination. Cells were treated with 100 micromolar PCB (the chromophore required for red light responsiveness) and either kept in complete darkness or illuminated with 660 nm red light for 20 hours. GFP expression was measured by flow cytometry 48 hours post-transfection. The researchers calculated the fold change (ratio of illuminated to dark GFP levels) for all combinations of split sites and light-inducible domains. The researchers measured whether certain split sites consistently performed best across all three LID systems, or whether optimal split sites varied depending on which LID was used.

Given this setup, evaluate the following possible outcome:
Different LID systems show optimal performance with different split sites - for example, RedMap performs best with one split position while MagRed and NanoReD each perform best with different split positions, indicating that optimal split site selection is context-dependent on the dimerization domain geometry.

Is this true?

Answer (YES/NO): NO